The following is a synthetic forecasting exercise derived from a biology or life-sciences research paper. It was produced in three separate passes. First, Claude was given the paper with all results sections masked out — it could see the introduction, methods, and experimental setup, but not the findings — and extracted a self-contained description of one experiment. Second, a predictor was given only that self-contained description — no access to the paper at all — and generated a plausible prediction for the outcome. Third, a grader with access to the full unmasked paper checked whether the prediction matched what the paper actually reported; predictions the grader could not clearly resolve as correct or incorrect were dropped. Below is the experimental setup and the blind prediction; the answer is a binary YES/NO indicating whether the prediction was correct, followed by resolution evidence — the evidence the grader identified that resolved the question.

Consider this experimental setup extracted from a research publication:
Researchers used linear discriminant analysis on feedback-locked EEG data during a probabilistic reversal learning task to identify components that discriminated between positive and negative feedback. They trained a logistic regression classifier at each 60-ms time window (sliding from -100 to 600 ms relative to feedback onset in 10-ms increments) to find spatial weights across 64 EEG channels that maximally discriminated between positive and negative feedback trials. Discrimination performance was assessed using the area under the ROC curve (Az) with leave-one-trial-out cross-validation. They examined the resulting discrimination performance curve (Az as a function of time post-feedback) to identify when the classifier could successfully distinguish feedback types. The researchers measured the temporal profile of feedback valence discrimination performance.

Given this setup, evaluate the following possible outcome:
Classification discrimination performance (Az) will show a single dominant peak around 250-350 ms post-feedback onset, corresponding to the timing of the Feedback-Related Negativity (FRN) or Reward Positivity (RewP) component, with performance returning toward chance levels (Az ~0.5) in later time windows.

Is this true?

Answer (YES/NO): NO